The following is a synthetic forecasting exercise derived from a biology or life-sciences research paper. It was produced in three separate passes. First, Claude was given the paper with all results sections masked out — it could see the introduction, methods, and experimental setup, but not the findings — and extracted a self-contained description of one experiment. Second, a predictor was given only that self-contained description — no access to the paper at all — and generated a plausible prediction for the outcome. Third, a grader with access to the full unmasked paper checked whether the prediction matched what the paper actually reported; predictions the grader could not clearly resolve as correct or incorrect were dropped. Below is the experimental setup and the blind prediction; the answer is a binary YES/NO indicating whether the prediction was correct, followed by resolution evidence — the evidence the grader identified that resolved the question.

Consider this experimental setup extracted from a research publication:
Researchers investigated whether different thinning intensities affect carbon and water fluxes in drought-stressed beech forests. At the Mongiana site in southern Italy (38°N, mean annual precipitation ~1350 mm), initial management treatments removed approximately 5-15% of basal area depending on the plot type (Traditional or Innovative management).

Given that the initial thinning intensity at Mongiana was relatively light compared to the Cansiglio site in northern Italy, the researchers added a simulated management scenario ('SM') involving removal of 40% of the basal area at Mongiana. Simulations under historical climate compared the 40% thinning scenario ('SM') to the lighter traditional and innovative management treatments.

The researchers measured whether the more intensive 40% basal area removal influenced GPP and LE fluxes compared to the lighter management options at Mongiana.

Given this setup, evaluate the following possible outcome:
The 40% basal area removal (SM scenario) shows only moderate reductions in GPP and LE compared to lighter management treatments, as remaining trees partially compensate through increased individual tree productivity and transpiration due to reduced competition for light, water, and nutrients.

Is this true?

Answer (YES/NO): NO